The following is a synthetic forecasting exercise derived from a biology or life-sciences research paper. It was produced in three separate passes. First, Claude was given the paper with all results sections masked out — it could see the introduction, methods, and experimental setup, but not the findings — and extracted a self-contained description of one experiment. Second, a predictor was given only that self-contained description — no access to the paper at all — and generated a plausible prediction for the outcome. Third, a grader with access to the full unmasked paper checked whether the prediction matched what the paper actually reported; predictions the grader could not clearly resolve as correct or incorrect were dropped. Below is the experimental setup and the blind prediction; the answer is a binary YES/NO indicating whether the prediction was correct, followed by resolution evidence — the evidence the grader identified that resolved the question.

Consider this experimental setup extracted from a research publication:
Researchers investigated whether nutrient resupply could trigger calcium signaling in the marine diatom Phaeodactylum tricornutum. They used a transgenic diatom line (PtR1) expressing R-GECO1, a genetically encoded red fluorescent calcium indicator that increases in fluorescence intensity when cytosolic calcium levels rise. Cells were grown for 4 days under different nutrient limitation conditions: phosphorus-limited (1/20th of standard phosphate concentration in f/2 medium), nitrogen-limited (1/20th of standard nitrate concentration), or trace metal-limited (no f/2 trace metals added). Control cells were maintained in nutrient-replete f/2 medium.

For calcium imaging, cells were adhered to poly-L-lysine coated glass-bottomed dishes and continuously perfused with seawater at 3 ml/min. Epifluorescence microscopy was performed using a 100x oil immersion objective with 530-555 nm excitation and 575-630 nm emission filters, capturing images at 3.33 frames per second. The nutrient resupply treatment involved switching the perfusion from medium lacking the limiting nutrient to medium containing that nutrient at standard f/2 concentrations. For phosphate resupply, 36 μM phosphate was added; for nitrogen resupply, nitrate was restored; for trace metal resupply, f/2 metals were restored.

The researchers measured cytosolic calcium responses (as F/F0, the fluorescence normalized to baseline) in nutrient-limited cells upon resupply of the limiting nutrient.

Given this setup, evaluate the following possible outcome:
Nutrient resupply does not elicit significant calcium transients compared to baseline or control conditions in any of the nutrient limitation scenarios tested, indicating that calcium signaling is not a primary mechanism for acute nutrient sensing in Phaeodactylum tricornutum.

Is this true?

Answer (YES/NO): NO